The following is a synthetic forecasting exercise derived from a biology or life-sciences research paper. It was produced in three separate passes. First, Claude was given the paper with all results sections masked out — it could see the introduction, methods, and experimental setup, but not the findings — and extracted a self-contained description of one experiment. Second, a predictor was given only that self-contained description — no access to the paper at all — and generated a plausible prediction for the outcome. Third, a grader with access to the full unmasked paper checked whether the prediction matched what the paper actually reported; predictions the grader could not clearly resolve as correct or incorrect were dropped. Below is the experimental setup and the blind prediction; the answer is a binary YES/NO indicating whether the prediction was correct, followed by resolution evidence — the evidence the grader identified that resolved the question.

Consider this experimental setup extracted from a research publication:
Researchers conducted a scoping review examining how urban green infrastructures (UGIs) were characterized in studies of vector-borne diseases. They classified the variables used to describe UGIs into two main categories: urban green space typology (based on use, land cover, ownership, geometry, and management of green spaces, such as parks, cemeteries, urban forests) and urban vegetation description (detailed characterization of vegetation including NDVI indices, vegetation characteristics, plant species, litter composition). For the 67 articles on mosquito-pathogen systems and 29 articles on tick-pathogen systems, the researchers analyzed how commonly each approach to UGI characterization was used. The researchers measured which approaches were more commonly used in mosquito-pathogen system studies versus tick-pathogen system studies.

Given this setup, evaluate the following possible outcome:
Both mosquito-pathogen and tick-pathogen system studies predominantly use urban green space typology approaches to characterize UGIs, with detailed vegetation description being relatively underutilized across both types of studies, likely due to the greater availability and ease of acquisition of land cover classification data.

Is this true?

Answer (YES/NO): NO